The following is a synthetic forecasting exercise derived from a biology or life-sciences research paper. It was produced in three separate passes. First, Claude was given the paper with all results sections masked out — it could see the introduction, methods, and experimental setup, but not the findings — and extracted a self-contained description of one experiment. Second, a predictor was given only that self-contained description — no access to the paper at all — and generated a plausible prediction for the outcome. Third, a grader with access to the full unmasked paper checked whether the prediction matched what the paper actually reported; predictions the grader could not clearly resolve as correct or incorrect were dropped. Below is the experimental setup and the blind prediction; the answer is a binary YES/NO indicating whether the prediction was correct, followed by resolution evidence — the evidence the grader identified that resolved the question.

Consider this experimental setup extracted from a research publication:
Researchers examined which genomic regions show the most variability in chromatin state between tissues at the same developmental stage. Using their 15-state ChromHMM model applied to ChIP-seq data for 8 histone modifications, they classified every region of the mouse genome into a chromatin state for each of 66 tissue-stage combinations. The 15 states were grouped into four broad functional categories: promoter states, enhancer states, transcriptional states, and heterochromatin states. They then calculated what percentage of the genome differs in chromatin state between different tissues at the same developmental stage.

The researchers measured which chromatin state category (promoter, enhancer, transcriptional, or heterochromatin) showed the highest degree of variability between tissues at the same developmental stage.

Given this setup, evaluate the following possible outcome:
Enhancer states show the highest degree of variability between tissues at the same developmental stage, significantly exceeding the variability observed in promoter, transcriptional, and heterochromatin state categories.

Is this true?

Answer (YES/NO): YES